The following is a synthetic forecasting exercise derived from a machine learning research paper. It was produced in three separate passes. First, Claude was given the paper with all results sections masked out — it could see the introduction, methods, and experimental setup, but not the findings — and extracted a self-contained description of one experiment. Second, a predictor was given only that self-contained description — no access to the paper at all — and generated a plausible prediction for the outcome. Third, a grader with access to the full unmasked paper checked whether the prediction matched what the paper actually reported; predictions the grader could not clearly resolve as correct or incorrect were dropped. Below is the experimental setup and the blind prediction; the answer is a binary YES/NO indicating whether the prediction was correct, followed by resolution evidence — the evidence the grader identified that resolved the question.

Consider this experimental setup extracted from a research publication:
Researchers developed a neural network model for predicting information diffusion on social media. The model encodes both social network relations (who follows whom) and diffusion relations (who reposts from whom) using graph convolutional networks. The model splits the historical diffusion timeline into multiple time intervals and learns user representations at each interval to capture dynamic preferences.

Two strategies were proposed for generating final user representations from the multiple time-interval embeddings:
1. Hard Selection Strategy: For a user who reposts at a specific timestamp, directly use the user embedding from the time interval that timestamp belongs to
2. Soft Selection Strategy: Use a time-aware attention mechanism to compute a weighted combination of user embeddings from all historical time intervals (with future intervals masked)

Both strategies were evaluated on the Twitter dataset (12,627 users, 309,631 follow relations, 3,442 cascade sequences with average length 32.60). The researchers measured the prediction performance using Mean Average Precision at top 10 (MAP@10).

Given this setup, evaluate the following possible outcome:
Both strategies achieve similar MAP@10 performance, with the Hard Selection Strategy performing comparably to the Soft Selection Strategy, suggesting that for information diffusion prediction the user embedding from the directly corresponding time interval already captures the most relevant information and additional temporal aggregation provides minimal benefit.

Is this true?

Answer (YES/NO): NO